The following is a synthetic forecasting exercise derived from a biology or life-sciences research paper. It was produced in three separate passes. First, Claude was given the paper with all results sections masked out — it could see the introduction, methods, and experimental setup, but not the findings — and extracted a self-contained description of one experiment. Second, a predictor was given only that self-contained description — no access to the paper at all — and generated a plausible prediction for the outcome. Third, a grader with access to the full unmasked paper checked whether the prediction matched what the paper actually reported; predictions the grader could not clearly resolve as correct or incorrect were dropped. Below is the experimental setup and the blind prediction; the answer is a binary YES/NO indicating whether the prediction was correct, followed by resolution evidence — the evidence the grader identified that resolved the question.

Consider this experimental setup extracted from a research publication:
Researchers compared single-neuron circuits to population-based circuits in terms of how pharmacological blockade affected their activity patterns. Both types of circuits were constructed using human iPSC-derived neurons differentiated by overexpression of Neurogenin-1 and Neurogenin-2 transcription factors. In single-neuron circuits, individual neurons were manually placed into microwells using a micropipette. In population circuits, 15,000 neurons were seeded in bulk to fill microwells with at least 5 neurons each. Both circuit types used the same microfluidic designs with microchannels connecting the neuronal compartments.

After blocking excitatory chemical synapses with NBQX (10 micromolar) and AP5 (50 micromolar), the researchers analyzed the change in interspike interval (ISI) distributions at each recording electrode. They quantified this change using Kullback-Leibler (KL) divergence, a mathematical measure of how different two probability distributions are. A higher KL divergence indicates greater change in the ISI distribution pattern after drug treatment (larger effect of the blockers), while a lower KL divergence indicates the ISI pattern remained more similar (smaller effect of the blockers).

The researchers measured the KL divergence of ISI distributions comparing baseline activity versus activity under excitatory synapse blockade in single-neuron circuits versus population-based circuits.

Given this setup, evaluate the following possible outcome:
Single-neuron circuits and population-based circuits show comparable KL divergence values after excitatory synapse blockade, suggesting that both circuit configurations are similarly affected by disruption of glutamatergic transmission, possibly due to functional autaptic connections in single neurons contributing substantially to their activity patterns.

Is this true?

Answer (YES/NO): NO